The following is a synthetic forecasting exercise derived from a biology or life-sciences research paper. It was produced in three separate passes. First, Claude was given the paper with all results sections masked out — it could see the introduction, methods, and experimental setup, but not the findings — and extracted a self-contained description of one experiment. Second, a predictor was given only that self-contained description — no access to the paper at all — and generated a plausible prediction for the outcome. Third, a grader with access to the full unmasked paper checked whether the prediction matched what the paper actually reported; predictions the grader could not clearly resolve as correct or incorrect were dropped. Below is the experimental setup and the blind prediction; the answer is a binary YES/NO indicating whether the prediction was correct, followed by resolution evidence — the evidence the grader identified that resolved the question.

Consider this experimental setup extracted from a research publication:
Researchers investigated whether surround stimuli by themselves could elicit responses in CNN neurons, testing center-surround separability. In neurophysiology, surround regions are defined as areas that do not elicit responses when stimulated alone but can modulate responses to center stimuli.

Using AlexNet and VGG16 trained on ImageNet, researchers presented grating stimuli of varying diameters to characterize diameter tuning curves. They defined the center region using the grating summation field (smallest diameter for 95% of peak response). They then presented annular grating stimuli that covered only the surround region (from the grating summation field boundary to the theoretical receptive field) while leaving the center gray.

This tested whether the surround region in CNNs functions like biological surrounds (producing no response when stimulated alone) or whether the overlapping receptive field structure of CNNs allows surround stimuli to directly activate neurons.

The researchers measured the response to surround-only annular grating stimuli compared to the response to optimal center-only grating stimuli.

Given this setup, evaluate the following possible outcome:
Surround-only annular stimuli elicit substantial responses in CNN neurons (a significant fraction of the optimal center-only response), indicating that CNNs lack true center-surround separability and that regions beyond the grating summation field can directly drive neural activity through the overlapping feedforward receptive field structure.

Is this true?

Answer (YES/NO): NO